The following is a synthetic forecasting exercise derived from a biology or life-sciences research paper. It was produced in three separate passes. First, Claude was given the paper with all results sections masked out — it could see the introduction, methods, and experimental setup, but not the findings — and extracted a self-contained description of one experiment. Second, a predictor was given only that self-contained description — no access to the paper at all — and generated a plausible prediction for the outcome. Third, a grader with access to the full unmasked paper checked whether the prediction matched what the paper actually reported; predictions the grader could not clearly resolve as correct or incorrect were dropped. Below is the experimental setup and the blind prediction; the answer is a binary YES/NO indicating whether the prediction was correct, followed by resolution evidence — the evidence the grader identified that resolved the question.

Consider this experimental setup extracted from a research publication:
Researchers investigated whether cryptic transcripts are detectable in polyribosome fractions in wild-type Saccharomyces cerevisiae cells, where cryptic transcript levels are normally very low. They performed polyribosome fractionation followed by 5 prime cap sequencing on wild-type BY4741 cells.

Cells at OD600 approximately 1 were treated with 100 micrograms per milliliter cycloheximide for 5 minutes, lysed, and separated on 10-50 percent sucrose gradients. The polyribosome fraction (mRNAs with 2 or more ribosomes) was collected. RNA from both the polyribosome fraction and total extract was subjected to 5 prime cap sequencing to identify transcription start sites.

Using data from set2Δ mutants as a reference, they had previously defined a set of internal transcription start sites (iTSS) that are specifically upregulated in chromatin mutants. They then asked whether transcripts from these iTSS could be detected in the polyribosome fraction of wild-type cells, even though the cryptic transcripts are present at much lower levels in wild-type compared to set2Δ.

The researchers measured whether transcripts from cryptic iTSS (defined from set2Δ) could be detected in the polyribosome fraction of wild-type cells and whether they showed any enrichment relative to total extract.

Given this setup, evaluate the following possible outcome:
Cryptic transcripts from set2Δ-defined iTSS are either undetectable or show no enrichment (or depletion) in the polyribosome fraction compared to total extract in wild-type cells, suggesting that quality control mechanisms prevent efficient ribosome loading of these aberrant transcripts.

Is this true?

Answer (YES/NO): NO